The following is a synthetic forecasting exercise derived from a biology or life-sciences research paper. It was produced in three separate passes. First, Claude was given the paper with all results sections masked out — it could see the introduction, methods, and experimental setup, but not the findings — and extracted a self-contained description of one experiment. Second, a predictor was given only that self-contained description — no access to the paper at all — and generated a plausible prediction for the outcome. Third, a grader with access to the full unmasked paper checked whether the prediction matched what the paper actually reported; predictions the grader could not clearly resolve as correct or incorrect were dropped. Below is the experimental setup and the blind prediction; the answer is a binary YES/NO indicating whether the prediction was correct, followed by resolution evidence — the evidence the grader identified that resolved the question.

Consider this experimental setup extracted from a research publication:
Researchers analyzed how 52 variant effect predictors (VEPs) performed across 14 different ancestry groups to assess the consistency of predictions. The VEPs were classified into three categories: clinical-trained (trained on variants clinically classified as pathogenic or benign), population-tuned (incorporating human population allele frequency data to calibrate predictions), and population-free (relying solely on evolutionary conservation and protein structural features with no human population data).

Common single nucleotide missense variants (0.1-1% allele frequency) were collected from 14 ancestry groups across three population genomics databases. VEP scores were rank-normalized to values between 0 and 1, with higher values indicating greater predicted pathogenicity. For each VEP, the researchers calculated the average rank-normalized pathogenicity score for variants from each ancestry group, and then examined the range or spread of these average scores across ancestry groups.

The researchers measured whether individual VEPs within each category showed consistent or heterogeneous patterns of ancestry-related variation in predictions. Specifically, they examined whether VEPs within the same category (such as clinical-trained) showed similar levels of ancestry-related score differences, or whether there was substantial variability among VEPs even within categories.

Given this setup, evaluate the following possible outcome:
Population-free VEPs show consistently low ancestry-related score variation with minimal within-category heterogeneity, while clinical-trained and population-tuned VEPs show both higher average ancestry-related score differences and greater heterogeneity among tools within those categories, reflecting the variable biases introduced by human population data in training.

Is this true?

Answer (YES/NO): YES